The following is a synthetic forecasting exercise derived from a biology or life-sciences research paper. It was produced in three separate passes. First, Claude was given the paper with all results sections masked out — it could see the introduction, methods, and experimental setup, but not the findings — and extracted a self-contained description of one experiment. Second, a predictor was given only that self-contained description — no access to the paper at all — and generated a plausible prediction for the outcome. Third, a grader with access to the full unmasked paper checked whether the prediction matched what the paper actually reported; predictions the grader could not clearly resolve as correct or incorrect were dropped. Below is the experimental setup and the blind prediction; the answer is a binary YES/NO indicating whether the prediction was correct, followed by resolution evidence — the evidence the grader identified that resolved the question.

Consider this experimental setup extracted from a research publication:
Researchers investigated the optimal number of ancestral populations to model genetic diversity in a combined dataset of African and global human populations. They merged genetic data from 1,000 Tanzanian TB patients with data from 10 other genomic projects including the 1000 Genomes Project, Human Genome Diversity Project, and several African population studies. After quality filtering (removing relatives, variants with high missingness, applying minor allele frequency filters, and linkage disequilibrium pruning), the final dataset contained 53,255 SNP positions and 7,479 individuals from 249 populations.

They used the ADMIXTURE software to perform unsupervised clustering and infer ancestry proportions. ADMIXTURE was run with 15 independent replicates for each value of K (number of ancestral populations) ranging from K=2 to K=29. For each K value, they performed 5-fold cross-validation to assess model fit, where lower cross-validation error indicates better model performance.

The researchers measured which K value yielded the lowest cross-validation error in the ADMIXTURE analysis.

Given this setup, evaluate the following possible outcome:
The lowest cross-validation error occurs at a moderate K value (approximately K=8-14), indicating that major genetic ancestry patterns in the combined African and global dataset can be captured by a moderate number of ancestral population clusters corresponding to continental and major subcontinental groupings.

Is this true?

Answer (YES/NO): NO